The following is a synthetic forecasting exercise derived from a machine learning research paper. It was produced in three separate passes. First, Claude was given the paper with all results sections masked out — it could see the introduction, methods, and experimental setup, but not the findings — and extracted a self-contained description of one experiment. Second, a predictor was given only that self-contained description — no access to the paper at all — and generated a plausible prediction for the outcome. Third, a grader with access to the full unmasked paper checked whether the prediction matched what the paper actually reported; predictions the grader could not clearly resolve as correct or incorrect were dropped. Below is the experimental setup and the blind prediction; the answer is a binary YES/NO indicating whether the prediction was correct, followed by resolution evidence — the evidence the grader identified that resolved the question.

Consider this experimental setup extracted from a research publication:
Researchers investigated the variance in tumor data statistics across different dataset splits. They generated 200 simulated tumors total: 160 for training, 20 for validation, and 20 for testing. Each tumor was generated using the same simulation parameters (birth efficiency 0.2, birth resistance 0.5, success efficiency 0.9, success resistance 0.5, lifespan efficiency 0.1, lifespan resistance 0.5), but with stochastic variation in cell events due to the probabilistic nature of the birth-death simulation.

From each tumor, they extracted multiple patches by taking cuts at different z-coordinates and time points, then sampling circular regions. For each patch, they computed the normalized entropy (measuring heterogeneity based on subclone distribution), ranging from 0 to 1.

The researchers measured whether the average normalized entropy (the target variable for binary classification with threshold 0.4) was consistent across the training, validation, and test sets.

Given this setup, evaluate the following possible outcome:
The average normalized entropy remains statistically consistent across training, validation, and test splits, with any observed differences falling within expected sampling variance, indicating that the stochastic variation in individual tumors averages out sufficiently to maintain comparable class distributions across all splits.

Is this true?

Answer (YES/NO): YES